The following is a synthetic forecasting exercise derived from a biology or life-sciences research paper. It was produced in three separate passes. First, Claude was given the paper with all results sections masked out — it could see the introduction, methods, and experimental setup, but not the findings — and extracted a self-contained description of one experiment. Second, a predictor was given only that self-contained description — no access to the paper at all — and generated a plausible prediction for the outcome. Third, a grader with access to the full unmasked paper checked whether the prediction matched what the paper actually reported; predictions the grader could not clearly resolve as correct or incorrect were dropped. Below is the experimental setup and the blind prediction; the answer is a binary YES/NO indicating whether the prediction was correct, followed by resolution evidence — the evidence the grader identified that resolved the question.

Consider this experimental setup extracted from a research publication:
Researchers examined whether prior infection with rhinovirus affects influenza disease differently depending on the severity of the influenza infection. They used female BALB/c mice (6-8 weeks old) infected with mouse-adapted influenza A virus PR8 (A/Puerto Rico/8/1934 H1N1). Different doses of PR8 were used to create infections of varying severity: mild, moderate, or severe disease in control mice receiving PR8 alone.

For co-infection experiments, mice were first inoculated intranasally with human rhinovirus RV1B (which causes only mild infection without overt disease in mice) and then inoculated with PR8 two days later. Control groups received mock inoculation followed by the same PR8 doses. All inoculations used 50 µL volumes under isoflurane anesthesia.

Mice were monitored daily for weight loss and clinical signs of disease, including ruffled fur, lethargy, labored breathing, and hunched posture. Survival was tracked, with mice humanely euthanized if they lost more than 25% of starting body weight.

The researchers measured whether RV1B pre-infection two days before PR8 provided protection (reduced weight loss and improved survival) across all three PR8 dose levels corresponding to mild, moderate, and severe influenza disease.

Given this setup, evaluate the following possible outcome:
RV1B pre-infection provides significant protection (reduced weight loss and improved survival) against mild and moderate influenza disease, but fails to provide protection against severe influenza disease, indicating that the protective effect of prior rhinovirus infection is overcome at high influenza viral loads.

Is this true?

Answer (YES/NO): YES